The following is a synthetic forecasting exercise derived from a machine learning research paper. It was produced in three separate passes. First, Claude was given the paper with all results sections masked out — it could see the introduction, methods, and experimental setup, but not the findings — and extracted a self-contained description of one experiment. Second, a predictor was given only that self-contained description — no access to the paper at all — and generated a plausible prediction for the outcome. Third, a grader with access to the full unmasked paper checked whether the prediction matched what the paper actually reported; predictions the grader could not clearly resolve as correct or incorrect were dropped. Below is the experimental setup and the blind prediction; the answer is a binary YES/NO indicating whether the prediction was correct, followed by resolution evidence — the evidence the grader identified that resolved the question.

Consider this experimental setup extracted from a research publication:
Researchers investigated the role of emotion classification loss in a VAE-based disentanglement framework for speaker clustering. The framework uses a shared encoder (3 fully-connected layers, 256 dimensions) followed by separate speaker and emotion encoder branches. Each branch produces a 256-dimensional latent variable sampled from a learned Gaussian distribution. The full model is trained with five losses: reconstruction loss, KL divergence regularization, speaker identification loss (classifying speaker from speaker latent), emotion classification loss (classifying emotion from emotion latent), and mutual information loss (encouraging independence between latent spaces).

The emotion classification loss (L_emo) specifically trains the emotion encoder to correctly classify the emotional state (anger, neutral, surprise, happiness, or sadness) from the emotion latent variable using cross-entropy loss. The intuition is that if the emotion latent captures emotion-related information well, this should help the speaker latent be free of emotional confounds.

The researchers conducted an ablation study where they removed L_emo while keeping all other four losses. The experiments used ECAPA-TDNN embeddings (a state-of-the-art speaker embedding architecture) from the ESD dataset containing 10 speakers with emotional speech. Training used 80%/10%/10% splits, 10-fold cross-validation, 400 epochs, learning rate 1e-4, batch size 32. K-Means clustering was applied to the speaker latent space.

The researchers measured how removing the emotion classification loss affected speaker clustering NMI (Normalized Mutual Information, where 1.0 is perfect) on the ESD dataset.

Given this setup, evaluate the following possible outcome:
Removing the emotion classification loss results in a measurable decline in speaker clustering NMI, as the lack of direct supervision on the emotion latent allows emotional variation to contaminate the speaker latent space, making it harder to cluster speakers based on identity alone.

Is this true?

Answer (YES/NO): NO